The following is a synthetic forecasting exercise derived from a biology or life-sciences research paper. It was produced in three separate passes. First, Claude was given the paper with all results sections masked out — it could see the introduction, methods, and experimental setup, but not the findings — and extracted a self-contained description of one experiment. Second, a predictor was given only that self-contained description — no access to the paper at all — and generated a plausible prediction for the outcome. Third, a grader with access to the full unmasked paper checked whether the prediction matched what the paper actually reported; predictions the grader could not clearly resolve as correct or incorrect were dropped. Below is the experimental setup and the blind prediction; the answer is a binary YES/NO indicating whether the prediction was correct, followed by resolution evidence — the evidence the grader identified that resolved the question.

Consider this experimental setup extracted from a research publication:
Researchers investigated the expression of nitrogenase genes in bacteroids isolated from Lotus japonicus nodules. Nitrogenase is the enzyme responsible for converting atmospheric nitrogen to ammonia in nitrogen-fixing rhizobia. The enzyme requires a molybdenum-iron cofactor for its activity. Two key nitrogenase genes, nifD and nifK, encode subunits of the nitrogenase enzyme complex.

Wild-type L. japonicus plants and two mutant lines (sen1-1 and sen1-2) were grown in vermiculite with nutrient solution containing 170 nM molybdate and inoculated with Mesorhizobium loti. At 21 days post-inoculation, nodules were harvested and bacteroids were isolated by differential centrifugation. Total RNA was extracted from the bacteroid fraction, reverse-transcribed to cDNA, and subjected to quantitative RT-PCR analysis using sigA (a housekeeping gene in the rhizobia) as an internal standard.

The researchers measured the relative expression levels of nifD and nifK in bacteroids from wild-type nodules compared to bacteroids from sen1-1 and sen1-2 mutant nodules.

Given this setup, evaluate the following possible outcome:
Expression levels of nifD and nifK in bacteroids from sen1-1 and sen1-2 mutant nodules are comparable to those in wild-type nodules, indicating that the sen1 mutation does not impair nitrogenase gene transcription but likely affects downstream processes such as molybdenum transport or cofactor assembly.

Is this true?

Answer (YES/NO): NO